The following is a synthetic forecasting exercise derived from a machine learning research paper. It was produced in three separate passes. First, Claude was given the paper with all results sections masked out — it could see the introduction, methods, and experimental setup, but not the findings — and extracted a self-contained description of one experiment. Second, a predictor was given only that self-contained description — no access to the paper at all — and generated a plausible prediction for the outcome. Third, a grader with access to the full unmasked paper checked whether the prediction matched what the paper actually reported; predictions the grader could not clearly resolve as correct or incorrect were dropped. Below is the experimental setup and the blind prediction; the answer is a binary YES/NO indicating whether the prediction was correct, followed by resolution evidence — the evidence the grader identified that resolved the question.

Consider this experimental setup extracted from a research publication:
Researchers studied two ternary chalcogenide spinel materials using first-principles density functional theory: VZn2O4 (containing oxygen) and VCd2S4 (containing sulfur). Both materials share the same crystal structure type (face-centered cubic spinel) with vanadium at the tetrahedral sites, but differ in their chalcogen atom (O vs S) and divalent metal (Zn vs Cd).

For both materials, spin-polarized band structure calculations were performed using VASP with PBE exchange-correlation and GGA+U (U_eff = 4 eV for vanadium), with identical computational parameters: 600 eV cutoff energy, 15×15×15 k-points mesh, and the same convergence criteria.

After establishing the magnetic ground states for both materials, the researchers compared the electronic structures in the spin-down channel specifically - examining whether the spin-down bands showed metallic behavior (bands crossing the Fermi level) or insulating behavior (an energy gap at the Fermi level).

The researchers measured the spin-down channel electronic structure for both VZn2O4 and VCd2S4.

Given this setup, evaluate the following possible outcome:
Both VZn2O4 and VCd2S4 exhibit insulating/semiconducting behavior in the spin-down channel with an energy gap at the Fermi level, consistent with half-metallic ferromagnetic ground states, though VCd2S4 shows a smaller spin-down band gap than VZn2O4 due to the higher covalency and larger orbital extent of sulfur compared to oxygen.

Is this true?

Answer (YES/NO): YES